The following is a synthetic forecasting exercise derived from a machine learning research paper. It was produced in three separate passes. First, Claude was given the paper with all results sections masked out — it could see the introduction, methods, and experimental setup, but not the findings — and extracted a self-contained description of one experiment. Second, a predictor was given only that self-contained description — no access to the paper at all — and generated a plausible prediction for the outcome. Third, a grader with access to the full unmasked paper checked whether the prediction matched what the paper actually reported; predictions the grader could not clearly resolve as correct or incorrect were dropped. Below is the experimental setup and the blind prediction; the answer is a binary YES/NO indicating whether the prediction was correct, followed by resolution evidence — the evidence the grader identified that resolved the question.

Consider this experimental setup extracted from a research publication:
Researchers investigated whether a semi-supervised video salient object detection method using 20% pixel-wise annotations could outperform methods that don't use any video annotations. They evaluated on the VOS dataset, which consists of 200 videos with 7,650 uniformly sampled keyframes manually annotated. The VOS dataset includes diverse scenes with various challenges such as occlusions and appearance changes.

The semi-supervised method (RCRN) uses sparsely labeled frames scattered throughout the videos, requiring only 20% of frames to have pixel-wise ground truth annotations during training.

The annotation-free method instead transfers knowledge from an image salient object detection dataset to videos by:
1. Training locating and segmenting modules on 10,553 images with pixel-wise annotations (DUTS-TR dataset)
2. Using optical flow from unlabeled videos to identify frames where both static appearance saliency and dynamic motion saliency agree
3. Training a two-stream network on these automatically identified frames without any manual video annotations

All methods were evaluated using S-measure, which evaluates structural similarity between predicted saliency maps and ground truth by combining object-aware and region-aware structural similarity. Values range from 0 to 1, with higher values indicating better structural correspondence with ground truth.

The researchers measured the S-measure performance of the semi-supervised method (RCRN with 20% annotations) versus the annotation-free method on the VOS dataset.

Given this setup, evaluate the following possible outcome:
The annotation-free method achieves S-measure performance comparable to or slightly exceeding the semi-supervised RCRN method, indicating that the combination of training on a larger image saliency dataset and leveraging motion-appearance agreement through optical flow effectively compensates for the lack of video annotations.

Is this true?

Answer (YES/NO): NO